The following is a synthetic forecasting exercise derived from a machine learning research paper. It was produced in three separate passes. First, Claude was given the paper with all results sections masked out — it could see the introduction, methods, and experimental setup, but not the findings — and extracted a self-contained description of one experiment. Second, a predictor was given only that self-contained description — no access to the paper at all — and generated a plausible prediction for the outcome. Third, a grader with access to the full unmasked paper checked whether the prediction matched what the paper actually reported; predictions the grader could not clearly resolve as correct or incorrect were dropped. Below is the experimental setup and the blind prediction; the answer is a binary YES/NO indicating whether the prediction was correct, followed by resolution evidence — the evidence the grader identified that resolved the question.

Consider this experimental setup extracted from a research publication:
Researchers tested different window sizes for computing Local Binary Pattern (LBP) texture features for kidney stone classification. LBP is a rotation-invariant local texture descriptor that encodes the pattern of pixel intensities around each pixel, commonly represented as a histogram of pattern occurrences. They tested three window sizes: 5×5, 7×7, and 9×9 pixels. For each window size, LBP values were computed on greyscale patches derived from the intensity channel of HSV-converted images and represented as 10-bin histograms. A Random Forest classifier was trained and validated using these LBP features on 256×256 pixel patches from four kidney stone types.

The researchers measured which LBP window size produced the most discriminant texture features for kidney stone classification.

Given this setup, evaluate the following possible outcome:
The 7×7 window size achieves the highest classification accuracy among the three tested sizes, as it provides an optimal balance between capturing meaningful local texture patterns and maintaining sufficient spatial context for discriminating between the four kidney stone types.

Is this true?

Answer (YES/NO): NO